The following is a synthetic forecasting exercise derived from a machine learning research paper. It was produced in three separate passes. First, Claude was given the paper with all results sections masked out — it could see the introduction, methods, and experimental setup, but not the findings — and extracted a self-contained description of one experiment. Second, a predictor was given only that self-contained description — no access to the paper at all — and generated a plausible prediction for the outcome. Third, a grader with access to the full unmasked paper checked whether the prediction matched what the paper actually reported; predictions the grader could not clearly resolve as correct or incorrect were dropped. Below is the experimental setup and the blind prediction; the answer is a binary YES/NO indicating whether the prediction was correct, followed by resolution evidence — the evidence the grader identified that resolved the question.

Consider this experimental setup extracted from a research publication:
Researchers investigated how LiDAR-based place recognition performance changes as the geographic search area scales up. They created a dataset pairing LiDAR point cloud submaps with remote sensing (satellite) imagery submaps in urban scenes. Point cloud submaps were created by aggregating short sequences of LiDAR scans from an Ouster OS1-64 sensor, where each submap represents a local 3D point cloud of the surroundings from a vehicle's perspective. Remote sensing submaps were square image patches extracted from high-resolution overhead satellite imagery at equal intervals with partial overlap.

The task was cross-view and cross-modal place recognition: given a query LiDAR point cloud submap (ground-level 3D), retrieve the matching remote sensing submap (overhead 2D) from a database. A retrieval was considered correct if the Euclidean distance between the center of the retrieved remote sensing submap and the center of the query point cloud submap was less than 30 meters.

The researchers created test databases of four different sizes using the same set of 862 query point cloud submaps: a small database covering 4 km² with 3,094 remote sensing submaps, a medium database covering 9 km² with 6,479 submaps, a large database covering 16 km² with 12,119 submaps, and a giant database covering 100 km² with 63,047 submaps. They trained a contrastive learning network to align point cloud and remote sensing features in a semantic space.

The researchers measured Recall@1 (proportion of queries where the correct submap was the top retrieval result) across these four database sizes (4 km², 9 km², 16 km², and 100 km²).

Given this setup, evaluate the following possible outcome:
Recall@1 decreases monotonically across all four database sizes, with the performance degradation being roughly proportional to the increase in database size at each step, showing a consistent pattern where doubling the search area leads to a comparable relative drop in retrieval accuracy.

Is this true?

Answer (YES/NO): NO